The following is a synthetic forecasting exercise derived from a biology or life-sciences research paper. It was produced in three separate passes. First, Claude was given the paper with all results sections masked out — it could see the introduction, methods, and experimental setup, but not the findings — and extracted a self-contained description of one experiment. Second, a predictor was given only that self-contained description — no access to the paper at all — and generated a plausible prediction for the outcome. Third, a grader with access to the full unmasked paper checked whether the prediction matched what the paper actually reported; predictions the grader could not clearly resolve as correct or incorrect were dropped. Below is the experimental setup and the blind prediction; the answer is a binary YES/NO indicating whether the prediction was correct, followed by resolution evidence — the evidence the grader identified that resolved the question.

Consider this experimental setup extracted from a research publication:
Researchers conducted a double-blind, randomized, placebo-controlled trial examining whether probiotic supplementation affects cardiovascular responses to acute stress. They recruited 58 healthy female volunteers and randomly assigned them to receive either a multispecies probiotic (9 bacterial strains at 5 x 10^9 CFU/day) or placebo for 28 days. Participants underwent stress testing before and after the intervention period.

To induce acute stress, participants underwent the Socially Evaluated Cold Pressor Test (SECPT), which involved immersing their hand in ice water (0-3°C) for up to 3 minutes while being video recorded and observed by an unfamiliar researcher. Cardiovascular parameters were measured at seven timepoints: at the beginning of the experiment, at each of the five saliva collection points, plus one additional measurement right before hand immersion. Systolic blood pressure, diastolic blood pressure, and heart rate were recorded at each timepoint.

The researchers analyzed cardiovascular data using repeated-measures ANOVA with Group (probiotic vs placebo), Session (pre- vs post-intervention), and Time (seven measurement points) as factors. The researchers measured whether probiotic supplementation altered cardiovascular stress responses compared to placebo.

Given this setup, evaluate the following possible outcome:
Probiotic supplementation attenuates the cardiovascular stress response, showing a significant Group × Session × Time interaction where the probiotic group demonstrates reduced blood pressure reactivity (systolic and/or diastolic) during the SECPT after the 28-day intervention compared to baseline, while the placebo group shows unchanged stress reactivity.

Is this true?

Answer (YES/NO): NO